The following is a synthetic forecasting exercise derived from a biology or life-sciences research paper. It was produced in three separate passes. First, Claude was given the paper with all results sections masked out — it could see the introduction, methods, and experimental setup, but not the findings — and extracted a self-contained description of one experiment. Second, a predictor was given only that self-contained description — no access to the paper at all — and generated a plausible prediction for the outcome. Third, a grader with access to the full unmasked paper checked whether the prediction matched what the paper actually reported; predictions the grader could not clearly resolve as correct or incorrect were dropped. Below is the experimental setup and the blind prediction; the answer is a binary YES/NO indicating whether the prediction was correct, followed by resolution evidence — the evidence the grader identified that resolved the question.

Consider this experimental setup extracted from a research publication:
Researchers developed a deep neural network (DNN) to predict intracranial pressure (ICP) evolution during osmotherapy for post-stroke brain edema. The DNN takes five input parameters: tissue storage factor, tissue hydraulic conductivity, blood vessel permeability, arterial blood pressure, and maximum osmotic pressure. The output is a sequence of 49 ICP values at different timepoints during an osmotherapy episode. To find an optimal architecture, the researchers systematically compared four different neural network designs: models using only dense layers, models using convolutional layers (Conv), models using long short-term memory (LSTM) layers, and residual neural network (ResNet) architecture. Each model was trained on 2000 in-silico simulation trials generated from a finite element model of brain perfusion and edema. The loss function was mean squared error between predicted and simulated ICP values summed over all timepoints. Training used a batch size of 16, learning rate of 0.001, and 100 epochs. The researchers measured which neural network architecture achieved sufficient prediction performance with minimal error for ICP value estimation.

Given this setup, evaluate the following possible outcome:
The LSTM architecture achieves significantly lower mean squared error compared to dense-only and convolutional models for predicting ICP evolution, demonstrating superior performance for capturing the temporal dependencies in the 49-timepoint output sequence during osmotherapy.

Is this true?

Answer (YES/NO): NO